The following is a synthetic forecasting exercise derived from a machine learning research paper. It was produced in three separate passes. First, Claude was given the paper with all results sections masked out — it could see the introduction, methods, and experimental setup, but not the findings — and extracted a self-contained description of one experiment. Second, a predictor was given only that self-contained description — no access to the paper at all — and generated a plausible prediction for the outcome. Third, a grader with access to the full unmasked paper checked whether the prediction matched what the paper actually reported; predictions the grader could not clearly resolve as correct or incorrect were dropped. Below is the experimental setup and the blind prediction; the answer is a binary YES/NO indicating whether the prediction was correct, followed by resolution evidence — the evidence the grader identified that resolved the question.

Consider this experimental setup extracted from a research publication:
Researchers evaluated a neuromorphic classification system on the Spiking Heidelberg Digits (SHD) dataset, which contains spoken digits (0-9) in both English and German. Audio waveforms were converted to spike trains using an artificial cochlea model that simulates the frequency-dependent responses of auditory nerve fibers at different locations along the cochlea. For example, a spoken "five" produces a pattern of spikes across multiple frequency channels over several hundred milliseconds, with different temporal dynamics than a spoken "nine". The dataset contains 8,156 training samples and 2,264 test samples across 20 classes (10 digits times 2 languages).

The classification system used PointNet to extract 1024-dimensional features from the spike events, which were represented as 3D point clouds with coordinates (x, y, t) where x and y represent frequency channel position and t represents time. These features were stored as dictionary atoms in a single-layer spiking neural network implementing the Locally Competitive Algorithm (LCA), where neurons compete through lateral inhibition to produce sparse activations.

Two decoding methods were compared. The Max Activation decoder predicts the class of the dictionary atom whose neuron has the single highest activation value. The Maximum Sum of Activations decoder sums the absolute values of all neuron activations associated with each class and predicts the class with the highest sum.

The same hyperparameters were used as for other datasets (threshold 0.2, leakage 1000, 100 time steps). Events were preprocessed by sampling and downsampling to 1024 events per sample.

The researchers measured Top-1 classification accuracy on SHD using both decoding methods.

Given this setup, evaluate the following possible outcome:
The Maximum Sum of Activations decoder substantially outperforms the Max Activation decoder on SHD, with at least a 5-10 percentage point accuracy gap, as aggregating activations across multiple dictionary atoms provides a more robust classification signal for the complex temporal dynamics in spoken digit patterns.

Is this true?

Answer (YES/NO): YES